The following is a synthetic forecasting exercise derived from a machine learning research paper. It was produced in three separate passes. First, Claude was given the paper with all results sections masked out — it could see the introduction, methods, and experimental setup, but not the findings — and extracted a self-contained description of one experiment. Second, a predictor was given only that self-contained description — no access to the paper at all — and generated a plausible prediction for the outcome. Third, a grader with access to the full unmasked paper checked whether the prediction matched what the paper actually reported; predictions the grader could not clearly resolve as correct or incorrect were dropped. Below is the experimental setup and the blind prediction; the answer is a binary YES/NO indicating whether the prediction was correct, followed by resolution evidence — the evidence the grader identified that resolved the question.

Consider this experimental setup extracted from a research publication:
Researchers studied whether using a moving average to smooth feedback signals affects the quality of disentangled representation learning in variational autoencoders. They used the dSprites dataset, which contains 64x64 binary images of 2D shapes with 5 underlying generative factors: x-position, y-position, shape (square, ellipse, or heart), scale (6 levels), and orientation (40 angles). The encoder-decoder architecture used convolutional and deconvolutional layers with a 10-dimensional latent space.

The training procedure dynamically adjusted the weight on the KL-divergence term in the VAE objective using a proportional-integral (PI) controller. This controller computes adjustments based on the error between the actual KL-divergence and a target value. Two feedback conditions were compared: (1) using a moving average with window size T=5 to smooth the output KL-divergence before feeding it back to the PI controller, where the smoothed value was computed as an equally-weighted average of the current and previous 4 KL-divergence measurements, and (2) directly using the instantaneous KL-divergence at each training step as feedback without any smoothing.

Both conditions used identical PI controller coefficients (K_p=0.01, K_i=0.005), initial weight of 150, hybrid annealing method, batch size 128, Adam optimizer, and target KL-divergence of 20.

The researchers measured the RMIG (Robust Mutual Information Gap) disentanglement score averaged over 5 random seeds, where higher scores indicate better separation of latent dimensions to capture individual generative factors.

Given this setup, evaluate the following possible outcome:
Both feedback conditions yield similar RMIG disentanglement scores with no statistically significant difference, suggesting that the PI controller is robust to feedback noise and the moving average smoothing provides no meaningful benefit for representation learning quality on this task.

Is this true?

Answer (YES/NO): NO